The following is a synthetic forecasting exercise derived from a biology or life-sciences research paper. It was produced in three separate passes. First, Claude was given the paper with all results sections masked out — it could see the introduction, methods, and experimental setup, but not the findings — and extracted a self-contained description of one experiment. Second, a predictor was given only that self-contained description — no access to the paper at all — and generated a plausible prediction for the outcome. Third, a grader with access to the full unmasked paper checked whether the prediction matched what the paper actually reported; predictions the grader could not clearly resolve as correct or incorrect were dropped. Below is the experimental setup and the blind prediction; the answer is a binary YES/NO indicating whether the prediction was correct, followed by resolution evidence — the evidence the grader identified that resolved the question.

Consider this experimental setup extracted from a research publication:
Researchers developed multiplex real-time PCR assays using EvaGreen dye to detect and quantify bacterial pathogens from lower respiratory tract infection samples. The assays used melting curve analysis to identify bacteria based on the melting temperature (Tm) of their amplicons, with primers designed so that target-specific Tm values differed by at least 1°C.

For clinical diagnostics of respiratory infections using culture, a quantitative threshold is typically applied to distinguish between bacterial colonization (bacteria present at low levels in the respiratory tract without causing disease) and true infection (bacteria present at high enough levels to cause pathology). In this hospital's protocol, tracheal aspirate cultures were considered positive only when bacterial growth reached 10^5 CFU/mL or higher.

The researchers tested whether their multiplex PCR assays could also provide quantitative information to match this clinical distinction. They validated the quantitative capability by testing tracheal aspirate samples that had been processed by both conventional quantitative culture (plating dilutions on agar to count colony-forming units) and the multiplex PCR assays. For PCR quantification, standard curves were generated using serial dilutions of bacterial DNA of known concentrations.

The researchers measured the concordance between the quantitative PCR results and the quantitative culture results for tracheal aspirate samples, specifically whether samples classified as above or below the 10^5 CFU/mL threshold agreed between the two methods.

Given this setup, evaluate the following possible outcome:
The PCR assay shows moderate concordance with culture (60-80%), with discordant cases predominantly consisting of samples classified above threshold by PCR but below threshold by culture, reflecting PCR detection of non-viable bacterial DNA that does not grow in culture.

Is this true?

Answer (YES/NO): NO